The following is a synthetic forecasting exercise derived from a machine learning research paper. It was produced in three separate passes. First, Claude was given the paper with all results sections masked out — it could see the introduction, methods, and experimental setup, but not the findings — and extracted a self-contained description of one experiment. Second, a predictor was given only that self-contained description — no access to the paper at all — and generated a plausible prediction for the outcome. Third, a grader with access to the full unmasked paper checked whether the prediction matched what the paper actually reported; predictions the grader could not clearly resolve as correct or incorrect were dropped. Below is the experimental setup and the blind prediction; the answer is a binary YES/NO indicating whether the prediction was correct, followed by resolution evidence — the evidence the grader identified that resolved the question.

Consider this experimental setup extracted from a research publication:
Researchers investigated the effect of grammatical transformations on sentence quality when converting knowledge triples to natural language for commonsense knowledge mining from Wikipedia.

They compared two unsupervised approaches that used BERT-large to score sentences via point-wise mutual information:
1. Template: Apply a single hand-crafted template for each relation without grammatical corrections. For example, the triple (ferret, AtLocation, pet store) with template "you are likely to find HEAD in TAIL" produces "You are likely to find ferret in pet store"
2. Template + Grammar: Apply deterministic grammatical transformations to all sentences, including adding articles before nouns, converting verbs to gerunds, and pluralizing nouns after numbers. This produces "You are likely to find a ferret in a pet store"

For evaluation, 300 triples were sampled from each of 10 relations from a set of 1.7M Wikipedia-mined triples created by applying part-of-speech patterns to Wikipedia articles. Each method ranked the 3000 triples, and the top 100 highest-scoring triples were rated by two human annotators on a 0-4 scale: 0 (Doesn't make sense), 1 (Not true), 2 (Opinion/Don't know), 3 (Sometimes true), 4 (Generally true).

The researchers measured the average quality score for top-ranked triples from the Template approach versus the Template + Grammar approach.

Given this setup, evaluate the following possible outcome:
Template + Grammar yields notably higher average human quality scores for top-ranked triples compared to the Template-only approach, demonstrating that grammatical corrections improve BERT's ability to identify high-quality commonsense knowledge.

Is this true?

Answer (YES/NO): NO